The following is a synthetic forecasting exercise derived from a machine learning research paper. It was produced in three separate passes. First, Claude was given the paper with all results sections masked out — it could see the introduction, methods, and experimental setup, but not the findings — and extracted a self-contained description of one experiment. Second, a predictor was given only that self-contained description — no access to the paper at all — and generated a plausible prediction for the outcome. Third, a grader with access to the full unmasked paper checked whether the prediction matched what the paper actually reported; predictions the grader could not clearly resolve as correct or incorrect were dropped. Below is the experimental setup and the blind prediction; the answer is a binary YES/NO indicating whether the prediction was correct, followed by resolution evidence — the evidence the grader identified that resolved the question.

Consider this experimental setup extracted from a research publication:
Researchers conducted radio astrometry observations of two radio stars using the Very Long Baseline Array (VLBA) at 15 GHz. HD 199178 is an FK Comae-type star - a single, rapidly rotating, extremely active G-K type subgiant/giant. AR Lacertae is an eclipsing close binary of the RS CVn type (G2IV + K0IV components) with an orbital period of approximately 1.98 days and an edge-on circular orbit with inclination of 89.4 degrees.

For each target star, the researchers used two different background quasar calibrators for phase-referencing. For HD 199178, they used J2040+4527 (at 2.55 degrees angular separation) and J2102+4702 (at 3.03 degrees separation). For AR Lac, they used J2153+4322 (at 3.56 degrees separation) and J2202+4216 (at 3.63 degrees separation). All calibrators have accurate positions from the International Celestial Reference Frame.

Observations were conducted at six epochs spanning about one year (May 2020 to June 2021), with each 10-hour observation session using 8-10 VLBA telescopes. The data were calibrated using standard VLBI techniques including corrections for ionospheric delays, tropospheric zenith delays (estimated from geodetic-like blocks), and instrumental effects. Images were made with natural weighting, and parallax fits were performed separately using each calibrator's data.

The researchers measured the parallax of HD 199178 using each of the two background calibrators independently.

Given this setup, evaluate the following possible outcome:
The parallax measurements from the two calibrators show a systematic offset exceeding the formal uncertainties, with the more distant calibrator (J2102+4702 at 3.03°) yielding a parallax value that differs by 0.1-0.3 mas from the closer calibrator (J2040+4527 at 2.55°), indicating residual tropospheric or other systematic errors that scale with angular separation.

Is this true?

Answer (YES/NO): NO